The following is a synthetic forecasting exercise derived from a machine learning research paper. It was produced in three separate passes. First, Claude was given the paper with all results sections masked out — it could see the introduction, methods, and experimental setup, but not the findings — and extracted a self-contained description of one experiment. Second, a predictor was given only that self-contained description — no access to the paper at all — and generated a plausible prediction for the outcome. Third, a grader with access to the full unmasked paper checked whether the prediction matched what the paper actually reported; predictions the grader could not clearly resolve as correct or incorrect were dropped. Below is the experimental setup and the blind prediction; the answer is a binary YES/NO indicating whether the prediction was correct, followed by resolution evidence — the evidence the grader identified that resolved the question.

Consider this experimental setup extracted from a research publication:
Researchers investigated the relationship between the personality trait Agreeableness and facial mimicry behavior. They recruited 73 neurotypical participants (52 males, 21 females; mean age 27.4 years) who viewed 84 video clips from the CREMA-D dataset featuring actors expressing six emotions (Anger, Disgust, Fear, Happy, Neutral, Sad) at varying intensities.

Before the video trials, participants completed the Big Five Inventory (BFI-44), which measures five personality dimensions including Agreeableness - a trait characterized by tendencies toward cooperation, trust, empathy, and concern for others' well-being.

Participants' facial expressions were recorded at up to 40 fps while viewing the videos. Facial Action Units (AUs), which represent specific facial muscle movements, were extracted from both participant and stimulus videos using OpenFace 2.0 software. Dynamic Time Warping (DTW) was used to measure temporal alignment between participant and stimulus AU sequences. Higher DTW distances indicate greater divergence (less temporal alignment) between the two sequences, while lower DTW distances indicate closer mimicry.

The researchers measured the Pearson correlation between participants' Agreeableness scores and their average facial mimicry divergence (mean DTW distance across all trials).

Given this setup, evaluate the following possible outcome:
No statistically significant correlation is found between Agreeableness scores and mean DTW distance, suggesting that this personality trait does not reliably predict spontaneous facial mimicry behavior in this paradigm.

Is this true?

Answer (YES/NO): NO